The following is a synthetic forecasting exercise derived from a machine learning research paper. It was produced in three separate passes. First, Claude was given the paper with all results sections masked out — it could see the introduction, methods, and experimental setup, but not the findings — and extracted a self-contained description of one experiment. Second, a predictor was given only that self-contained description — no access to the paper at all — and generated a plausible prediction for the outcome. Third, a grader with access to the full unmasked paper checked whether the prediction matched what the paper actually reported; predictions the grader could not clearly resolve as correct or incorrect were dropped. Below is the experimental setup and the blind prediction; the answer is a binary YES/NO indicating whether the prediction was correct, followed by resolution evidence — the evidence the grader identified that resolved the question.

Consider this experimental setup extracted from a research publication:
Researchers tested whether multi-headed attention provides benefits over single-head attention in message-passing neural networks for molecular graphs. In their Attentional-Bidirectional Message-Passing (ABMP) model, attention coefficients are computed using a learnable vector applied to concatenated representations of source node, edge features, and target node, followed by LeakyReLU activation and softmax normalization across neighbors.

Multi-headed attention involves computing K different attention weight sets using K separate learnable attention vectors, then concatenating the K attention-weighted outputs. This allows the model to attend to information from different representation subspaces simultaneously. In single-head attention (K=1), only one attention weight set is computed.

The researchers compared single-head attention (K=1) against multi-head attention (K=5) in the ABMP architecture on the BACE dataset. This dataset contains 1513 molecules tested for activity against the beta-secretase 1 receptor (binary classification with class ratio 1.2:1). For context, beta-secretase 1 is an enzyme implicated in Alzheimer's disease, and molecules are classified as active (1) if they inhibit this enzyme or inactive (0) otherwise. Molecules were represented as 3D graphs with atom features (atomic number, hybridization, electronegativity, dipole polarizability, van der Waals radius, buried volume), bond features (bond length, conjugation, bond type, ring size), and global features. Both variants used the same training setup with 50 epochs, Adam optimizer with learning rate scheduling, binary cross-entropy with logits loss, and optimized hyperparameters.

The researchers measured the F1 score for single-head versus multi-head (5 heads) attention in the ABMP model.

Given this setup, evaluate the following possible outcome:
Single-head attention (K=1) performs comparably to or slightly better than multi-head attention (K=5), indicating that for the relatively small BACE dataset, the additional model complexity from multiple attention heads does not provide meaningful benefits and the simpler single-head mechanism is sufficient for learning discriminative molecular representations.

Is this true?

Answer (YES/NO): YES